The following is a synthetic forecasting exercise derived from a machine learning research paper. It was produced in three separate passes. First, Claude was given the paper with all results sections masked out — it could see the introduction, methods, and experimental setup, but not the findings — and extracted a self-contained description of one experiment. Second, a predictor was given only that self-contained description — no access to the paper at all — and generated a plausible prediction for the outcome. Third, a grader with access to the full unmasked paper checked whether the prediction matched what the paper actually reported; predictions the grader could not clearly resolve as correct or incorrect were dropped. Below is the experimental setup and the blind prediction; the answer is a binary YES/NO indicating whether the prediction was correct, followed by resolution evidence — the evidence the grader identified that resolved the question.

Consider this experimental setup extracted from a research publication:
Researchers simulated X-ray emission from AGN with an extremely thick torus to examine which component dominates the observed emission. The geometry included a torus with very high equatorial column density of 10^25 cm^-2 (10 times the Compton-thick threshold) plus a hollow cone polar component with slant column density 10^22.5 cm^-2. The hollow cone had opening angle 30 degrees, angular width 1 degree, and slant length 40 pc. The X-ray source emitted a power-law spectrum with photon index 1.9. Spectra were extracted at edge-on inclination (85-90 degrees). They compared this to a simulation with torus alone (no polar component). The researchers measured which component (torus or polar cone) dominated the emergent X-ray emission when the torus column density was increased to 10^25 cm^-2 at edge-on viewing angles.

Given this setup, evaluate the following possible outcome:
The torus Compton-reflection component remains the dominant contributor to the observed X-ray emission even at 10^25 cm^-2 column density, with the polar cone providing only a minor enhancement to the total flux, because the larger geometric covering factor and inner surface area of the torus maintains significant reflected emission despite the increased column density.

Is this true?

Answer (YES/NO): NO